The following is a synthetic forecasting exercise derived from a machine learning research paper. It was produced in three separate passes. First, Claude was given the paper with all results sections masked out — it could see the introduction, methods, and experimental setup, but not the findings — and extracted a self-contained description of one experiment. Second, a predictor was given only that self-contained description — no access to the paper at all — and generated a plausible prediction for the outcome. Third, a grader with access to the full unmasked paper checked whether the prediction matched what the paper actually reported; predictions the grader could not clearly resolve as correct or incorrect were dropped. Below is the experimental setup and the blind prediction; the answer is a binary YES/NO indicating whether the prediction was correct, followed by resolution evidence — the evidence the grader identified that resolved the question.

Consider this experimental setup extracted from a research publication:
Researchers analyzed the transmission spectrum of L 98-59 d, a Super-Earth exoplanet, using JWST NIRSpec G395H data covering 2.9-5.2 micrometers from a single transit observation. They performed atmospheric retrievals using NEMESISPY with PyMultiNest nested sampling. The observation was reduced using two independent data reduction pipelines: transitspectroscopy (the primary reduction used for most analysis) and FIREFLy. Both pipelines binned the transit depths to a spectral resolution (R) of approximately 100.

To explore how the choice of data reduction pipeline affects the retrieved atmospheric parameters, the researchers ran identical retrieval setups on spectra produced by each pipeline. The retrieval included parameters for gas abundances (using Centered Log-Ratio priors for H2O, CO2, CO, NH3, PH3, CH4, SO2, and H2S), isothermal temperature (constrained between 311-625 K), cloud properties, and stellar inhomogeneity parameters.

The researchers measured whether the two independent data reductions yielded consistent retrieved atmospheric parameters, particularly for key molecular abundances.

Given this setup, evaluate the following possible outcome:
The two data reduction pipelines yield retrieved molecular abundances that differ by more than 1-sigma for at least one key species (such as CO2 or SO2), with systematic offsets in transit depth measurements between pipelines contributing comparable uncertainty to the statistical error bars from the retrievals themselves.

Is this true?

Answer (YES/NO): NO